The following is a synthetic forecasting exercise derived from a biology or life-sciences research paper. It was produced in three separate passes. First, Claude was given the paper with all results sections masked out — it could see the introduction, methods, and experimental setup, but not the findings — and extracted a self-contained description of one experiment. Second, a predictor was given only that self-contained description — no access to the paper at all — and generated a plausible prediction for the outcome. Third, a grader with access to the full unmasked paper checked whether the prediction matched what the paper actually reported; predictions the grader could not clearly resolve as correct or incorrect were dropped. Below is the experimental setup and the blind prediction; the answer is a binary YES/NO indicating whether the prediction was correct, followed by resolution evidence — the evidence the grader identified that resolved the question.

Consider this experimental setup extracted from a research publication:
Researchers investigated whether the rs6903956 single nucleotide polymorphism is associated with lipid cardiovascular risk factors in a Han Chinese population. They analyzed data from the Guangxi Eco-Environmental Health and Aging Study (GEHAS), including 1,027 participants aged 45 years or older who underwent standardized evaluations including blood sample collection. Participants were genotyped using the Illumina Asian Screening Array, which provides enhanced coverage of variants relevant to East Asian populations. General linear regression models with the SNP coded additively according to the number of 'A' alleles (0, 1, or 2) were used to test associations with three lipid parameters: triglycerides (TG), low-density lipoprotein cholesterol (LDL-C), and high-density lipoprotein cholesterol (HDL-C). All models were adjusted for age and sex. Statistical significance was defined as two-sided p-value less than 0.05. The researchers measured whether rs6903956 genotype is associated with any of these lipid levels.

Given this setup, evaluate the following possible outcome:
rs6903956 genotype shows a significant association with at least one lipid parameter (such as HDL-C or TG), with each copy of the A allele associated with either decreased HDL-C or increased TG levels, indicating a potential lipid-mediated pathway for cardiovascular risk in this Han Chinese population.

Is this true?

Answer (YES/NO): NO